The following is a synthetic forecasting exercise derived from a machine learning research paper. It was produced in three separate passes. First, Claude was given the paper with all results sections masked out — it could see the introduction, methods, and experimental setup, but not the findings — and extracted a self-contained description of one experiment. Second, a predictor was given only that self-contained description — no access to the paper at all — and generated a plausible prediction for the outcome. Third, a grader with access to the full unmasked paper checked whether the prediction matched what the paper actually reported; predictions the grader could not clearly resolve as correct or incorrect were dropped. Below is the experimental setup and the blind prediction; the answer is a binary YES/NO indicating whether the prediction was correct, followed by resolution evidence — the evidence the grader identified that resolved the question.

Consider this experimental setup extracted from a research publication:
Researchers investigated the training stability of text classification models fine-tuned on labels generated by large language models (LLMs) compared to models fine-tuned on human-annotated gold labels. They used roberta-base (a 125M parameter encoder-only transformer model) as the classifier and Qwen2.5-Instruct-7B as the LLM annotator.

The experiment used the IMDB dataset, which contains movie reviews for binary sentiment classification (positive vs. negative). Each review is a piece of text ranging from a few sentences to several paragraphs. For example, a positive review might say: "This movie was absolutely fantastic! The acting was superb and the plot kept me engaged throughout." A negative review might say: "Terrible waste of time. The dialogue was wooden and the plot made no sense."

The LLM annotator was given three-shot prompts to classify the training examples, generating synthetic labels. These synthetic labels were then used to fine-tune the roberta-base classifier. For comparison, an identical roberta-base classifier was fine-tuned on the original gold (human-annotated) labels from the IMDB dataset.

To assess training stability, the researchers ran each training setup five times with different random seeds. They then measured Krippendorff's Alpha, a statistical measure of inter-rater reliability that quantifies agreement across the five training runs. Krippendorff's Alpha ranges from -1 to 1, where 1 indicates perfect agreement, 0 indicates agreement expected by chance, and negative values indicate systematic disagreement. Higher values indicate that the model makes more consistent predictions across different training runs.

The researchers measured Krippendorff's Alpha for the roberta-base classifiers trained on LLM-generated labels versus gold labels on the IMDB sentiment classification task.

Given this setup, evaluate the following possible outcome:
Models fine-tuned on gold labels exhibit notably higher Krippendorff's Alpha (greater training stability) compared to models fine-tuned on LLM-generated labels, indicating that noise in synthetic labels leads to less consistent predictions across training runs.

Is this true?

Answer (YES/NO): YES